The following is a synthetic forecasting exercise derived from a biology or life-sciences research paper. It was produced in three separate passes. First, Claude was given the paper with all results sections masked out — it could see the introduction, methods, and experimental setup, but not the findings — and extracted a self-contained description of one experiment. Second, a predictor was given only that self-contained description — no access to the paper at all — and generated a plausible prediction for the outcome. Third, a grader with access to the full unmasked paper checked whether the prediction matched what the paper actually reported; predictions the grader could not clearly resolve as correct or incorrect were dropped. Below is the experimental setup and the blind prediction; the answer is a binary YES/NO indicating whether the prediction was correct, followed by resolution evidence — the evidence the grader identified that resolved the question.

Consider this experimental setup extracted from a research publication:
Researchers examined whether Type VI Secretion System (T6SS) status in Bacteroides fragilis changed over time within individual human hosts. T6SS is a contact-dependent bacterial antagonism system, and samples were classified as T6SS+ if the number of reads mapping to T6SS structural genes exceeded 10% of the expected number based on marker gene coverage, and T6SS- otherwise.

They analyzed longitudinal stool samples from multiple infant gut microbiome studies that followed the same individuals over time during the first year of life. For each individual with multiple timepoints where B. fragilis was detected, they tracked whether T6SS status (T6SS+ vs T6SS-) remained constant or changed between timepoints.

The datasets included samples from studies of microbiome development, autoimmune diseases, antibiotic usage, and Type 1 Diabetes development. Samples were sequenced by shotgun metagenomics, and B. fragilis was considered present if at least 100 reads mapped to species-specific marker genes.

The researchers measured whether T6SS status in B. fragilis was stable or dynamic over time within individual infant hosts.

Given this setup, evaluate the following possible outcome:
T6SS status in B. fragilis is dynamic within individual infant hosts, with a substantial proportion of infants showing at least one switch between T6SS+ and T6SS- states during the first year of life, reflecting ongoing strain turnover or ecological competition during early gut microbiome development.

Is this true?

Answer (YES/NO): YES